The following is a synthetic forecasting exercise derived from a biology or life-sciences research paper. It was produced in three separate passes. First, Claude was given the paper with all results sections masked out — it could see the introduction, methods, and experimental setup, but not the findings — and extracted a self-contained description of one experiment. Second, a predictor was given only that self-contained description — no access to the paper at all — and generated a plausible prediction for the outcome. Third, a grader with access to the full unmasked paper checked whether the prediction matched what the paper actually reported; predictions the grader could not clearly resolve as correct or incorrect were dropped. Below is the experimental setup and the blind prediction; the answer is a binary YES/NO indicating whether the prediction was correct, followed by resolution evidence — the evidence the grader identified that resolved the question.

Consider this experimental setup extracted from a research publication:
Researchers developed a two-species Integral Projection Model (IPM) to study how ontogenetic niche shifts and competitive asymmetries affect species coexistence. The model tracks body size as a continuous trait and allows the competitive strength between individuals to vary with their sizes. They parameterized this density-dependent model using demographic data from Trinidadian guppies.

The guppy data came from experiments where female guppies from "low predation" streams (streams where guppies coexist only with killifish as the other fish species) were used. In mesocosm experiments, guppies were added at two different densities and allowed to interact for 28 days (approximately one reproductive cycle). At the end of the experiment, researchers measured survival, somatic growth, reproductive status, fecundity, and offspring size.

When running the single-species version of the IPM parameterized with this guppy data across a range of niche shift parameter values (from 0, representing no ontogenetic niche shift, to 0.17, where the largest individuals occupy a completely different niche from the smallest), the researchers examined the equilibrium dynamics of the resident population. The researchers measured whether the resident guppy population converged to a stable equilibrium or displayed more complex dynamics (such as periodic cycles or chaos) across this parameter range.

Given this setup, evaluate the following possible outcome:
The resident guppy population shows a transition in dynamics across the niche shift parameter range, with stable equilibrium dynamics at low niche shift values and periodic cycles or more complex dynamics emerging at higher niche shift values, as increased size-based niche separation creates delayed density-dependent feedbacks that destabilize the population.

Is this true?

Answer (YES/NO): NO